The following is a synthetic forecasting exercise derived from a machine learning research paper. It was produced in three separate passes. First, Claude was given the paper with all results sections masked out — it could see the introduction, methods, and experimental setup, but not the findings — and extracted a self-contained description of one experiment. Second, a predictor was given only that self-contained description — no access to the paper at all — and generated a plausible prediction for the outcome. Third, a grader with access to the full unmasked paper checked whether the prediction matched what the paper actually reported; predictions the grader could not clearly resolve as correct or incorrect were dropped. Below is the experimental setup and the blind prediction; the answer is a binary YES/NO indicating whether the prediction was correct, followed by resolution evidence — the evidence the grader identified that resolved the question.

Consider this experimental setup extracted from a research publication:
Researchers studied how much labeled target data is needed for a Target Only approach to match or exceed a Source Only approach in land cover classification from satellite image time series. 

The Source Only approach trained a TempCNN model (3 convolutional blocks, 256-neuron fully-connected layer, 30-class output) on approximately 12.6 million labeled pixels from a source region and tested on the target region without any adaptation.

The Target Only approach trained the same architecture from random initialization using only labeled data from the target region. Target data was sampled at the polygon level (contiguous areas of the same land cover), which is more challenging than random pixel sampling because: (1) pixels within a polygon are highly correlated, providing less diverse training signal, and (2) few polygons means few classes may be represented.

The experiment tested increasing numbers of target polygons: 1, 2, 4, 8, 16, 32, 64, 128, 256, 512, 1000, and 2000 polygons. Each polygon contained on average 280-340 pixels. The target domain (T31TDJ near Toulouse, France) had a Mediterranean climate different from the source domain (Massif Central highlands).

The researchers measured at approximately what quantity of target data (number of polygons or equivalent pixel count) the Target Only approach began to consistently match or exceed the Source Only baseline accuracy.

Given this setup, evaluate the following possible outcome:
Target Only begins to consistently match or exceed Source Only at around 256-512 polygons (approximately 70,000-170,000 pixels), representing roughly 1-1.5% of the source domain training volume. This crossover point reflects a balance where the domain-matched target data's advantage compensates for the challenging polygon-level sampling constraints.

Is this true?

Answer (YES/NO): YES